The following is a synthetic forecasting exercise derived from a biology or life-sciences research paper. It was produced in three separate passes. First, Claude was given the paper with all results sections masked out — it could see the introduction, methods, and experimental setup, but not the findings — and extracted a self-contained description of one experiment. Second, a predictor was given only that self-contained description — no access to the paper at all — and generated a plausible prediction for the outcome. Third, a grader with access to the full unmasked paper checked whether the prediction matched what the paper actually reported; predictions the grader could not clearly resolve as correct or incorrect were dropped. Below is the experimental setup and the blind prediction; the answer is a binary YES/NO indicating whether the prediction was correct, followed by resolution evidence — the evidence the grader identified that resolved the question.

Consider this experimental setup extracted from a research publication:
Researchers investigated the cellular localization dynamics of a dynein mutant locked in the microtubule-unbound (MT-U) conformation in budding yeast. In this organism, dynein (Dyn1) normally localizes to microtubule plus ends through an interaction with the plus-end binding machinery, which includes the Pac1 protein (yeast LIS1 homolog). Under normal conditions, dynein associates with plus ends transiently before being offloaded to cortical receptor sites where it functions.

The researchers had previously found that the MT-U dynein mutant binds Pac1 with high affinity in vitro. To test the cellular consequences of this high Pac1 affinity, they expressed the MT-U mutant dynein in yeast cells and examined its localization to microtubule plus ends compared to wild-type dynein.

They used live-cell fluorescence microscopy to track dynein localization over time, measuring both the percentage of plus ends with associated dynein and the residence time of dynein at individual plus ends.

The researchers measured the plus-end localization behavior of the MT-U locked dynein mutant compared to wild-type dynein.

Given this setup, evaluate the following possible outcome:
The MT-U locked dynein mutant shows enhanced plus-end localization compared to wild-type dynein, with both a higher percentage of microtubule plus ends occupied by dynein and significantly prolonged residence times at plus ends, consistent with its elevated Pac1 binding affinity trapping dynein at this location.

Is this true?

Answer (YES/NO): YES